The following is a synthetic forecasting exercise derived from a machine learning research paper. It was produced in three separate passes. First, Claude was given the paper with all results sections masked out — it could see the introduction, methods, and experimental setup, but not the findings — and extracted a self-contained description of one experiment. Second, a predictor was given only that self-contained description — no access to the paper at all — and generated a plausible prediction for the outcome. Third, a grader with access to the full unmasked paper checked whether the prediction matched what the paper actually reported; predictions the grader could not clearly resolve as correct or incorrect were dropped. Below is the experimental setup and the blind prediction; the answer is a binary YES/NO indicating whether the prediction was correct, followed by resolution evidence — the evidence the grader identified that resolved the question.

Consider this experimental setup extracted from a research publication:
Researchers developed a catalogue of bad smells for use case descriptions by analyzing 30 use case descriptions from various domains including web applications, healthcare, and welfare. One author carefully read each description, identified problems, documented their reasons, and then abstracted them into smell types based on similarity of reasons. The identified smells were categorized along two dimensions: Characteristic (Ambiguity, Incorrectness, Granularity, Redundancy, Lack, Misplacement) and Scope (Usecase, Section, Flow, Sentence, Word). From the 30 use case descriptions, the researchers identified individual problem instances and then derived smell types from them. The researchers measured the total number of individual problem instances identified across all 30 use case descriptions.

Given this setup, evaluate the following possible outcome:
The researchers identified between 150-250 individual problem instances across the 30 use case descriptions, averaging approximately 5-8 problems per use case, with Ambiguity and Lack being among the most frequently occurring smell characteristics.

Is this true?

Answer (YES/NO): NO